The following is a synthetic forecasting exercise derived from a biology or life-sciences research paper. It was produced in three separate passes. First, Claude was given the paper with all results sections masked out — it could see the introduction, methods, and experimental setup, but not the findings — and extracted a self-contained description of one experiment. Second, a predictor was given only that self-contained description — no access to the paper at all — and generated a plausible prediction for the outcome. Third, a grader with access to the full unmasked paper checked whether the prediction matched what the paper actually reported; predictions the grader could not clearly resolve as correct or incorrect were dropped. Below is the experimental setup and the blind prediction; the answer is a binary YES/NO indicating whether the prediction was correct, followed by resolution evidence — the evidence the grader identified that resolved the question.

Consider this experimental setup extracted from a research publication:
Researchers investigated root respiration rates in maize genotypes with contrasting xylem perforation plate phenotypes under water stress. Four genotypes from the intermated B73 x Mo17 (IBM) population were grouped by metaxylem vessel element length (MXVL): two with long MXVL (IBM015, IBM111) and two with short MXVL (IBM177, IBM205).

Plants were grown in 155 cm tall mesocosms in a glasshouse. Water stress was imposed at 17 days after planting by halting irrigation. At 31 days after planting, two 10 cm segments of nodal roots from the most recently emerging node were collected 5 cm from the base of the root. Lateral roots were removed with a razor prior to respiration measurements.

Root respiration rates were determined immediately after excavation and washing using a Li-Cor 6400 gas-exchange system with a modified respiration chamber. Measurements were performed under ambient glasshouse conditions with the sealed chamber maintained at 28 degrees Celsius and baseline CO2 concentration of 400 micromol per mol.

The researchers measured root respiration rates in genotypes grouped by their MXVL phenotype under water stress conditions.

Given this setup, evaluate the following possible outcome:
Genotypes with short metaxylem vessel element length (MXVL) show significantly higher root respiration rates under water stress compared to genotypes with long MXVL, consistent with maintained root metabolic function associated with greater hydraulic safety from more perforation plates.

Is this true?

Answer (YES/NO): NO